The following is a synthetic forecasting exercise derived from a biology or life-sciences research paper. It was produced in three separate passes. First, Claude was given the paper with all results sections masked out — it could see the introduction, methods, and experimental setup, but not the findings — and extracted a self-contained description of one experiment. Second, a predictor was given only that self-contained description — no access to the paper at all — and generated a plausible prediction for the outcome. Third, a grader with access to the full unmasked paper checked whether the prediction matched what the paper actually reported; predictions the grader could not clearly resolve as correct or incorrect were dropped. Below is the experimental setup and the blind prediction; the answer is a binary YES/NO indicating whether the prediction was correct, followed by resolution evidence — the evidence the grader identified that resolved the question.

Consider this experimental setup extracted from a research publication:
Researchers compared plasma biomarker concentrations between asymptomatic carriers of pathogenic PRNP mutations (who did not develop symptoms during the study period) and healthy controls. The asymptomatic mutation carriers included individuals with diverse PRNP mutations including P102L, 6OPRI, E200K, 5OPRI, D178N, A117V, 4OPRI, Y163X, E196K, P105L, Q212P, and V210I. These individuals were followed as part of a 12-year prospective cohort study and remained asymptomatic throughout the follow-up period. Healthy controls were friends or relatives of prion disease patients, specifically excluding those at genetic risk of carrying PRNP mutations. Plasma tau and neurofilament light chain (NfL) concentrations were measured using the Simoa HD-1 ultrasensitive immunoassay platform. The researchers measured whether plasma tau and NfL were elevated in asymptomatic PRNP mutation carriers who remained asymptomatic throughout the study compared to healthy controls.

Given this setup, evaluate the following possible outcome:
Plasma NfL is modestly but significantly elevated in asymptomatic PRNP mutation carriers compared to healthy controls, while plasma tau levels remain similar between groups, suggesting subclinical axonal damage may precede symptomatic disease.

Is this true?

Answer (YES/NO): NO